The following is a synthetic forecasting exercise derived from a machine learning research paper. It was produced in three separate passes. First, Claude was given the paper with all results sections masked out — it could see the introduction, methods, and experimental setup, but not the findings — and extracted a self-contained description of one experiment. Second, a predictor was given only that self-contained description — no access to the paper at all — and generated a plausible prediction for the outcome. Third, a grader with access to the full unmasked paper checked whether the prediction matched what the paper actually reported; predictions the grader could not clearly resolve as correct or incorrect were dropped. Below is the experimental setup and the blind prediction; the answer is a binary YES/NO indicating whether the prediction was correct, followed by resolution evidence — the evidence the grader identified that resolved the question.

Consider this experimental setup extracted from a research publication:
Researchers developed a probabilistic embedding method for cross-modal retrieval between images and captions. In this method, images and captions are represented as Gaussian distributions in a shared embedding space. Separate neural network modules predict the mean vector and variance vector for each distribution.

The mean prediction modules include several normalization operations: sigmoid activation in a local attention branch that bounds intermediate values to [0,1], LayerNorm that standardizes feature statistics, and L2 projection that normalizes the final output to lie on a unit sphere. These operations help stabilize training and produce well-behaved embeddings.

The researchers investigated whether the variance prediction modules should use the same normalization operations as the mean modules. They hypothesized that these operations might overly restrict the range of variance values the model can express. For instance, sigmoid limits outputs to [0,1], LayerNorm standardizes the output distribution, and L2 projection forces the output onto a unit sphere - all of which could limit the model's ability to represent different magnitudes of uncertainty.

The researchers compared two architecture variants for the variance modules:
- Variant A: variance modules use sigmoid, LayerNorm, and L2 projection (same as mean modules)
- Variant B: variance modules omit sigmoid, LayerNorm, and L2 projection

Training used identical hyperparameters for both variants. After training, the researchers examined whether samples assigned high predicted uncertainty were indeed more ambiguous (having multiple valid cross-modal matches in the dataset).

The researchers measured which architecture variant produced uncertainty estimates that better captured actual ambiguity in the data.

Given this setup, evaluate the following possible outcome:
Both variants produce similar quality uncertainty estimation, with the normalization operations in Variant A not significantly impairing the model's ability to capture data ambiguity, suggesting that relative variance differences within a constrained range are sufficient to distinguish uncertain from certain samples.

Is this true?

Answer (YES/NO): NO